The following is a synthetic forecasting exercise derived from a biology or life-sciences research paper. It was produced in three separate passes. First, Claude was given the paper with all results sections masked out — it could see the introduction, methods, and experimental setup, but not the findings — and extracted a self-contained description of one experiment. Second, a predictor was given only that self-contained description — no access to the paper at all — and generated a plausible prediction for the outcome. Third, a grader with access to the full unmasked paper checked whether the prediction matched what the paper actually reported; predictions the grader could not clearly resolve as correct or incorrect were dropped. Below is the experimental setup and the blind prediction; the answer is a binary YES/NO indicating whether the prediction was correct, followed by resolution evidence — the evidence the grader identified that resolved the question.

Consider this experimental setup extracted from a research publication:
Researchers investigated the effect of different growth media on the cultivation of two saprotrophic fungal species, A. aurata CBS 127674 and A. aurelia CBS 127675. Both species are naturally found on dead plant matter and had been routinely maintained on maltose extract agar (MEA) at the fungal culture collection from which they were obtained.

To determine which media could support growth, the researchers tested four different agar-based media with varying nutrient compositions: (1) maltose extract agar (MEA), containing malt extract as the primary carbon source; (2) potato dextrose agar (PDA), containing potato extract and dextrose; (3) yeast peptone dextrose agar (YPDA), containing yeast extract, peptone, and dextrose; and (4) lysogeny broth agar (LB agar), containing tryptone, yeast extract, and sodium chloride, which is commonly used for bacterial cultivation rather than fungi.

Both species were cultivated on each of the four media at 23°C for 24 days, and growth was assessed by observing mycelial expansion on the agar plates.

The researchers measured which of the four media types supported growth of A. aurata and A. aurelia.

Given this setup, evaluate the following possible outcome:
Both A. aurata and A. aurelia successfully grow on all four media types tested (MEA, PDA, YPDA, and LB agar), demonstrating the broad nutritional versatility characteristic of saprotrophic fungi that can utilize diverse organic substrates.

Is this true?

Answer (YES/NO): NO